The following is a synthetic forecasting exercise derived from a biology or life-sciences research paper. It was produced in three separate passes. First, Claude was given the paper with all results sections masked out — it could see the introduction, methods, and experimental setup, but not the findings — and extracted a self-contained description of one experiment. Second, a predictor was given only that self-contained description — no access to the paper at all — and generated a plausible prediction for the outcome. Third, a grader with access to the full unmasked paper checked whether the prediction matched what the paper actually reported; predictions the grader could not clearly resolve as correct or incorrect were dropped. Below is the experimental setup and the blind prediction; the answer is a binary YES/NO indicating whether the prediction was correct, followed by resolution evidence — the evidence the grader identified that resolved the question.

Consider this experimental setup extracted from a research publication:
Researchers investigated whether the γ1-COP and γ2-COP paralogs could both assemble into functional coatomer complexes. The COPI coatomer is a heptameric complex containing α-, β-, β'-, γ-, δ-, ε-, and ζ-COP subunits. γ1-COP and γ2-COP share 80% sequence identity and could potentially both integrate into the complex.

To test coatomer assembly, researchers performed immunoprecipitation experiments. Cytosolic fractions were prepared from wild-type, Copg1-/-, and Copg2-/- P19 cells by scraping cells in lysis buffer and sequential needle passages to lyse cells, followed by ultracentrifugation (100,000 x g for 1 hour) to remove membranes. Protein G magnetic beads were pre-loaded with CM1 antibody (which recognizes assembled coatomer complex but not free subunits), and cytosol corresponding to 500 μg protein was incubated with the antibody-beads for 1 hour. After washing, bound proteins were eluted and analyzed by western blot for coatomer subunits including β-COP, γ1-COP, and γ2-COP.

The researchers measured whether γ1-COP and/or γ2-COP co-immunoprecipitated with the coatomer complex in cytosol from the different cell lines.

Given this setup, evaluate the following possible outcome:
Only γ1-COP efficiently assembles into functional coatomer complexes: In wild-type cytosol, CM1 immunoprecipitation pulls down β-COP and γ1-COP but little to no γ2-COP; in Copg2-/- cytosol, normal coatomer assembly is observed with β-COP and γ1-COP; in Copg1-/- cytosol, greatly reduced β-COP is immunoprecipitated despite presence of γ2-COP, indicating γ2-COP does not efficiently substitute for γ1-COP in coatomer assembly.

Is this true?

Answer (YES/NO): NO